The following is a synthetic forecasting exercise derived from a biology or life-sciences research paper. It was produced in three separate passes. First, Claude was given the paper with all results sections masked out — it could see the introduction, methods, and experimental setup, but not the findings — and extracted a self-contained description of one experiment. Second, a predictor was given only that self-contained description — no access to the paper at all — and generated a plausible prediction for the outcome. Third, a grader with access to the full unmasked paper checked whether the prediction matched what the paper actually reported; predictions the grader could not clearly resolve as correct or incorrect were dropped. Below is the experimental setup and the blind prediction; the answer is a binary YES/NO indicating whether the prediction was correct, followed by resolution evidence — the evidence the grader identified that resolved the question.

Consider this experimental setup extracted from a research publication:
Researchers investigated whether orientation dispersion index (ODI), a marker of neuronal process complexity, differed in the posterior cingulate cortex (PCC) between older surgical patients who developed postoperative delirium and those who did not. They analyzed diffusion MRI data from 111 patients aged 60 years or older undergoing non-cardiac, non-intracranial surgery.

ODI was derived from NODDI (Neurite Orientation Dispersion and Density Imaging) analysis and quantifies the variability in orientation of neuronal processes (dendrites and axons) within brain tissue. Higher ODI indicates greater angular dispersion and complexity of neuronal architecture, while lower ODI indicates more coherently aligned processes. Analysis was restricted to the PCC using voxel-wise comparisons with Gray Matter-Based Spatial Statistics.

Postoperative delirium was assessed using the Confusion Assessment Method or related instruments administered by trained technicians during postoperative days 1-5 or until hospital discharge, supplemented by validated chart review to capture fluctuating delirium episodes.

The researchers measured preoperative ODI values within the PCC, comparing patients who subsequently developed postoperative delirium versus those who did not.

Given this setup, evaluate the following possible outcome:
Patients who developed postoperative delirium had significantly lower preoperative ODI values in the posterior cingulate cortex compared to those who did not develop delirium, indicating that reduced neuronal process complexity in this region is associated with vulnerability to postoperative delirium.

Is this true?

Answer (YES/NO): YES